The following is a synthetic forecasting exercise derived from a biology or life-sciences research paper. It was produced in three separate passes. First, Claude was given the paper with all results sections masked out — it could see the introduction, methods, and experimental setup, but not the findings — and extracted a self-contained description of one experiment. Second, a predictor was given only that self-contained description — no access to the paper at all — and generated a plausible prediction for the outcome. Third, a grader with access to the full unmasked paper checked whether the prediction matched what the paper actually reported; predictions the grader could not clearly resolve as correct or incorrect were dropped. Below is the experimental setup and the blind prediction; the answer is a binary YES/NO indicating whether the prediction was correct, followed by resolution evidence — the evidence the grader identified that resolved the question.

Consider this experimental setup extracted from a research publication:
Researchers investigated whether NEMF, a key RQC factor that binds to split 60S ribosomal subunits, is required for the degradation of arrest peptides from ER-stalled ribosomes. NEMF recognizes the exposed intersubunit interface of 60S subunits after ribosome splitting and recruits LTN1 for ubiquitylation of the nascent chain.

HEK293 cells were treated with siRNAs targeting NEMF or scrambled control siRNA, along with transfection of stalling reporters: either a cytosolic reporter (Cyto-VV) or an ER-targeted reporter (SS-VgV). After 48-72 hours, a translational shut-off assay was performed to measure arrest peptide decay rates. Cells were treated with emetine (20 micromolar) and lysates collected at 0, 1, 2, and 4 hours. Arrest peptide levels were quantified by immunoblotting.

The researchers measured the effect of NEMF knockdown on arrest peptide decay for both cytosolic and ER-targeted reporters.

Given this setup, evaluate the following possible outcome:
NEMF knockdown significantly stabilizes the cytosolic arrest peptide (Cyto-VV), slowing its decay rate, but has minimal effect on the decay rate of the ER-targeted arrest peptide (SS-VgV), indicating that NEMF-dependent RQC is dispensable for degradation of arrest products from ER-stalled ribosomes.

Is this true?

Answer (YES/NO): NO